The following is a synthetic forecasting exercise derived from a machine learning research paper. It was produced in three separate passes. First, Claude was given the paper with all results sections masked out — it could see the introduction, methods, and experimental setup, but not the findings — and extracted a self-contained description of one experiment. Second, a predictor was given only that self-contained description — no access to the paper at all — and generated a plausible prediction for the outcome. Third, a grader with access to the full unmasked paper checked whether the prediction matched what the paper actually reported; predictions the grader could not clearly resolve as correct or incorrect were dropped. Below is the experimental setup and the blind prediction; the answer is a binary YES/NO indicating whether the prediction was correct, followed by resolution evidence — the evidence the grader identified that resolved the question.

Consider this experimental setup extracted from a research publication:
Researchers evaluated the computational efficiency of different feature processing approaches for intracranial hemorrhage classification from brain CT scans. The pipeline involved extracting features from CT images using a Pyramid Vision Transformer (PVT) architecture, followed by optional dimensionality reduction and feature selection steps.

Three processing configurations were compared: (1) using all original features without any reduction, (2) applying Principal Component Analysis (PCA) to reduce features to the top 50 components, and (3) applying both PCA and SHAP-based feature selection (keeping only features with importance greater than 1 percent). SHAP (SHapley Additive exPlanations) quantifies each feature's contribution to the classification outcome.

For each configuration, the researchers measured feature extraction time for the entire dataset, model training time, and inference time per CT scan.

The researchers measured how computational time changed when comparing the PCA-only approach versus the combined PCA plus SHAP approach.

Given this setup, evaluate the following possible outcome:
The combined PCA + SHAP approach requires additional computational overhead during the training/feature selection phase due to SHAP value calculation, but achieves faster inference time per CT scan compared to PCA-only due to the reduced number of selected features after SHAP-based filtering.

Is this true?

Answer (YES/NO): NO